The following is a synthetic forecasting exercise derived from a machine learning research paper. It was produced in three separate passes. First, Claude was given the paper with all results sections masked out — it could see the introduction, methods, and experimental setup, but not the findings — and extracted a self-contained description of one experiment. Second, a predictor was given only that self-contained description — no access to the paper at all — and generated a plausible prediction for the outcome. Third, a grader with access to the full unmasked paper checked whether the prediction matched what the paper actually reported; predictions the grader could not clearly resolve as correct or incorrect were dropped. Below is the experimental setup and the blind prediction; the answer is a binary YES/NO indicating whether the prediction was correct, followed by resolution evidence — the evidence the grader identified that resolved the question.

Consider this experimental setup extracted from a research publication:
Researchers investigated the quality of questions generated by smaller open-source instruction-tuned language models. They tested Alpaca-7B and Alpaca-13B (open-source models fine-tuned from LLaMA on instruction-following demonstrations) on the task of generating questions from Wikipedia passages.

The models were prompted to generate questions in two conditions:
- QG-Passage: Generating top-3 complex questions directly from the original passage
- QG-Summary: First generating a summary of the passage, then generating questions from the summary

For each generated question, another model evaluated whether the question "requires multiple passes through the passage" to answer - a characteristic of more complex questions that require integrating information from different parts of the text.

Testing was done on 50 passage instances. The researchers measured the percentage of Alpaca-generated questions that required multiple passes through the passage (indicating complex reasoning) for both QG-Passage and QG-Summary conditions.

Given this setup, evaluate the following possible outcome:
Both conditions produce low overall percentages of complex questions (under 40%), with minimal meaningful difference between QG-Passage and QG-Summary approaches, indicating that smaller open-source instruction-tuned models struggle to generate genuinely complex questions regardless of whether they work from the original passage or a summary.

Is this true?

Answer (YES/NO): YES